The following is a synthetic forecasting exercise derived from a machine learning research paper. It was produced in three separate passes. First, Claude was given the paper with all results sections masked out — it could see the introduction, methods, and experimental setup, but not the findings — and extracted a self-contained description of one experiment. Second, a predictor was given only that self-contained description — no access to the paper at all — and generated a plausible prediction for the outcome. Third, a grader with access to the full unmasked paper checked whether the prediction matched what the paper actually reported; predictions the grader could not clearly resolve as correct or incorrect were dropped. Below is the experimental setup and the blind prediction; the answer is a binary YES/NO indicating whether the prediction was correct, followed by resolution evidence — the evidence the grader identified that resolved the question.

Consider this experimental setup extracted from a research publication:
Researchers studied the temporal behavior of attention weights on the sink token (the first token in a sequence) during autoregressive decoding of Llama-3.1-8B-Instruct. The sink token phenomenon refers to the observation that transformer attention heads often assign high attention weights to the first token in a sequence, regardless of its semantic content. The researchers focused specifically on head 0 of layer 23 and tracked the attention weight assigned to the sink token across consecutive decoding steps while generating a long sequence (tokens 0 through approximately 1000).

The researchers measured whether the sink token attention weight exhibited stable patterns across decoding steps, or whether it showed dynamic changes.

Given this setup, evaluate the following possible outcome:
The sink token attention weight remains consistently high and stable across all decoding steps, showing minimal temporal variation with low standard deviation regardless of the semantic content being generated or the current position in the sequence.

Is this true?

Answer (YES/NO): NO